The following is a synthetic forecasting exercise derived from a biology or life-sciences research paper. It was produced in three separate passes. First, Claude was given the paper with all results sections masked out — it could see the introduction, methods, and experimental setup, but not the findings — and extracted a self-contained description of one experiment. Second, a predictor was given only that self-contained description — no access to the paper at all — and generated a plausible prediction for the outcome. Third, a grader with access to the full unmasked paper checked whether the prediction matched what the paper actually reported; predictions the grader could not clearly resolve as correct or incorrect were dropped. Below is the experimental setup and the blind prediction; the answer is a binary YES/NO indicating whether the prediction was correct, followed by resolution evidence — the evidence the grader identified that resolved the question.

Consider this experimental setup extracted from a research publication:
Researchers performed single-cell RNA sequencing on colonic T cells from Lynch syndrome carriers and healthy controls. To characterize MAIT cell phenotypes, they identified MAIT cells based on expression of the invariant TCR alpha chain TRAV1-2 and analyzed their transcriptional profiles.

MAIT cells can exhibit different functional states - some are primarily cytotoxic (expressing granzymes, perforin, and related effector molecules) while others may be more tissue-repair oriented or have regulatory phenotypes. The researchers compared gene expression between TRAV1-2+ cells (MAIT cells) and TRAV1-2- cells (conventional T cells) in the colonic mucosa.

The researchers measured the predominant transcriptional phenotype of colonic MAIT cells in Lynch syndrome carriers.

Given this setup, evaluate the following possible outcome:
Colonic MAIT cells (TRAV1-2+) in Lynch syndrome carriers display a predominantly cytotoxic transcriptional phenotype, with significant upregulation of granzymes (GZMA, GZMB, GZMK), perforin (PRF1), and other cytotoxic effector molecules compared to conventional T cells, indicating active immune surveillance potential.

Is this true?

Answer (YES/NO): YES